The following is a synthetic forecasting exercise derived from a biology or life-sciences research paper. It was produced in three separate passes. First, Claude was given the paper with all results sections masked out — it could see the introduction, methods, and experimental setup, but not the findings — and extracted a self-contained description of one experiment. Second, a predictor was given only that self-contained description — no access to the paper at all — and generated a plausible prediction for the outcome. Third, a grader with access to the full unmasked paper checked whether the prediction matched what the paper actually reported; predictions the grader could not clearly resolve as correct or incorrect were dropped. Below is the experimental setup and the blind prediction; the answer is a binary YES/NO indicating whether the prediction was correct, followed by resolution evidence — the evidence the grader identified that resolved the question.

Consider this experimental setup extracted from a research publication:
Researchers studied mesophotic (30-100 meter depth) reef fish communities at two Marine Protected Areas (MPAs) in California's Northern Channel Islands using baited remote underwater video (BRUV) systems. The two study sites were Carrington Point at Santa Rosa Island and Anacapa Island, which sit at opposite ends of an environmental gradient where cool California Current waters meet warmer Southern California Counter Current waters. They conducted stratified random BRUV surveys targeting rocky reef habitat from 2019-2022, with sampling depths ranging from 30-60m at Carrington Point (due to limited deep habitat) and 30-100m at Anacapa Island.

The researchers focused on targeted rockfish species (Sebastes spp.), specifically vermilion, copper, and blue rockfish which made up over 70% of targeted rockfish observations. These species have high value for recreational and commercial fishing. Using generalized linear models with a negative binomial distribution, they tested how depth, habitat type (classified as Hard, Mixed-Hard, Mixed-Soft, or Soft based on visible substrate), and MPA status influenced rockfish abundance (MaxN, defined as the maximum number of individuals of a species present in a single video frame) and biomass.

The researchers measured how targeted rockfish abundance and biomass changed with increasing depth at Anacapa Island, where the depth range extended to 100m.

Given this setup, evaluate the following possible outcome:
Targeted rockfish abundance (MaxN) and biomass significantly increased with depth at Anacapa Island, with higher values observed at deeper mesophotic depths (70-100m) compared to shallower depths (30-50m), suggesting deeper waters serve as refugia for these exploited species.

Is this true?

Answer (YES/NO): NO